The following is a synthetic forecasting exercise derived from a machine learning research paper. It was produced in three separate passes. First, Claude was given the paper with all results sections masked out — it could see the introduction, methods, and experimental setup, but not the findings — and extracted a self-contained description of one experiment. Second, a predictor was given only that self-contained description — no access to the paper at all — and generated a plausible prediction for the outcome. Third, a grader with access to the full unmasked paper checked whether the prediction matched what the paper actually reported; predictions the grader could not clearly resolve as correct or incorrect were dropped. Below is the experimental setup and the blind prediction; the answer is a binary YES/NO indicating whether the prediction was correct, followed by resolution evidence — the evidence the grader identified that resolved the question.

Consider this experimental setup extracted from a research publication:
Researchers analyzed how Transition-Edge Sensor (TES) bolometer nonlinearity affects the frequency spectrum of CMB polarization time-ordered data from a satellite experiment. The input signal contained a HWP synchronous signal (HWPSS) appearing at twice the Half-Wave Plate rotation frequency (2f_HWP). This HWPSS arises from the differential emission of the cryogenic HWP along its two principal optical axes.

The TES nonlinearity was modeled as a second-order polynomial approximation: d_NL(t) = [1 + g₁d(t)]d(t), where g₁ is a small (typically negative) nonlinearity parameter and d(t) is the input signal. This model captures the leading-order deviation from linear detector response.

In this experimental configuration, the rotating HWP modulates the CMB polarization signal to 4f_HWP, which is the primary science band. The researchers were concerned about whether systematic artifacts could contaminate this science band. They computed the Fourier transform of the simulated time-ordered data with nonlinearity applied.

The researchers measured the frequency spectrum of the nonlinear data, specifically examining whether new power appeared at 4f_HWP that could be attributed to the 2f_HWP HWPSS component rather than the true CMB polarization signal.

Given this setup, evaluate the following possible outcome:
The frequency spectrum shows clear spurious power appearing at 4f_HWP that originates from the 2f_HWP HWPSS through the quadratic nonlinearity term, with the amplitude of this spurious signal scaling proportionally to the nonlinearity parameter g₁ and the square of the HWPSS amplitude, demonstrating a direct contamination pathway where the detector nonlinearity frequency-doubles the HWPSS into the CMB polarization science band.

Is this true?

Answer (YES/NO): YES